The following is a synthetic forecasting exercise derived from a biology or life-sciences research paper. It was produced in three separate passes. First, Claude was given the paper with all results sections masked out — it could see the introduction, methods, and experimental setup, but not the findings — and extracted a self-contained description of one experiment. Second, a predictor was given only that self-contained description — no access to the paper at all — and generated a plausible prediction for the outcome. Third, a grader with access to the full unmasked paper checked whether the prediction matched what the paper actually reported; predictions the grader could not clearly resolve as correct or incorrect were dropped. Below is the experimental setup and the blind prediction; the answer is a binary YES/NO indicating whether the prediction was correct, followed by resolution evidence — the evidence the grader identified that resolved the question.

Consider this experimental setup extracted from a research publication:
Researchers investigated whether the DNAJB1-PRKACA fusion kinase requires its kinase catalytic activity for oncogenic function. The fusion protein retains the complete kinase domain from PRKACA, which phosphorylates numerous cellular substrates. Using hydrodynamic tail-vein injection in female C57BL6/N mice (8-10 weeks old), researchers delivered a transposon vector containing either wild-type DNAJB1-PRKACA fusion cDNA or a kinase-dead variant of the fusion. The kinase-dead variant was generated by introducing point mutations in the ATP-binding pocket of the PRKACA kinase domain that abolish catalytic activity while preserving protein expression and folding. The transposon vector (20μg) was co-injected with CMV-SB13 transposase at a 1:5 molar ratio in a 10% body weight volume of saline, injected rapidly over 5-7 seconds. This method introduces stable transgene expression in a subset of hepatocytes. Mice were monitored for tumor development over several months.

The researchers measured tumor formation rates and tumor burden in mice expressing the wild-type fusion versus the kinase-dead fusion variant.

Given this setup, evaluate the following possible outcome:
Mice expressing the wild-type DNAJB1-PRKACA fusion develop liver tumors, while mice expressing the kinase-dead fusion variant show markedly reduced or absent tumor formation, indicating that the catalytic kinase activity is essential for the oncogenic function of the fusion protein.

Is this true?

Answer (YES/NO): YES